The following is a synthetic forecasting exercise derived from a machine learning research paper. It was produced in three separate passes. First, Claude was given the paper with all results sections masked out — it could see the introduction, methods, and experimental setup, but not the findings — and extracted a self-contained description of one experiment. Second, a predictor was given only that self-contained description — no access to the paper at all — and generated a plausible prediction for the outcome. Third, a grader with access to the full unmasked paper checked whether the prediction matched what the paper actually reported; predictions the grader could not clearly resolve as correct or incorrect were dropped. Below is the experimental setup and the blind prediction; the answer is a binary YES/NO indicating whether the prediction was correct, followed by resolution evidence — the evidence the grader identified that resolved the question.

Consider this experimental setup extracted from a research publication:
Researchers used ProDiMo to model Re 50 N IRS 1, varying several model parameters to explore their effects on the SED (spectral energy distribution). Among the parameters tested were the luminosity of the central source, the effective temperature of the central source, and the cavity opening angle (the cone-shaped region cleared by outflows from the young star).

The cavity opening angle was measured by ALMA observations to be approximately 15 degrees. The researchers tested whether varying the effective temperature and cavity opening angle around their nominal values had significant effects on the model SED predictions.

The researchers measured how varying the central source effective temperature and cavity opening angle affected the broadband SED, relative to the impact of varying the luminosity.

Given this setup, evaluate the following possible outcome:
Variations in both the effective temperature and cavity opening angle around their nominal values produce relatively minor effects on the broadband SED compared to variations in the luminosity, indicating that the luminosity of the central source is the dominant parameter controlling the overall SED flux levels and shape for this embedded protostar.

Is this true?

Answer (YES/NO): NO